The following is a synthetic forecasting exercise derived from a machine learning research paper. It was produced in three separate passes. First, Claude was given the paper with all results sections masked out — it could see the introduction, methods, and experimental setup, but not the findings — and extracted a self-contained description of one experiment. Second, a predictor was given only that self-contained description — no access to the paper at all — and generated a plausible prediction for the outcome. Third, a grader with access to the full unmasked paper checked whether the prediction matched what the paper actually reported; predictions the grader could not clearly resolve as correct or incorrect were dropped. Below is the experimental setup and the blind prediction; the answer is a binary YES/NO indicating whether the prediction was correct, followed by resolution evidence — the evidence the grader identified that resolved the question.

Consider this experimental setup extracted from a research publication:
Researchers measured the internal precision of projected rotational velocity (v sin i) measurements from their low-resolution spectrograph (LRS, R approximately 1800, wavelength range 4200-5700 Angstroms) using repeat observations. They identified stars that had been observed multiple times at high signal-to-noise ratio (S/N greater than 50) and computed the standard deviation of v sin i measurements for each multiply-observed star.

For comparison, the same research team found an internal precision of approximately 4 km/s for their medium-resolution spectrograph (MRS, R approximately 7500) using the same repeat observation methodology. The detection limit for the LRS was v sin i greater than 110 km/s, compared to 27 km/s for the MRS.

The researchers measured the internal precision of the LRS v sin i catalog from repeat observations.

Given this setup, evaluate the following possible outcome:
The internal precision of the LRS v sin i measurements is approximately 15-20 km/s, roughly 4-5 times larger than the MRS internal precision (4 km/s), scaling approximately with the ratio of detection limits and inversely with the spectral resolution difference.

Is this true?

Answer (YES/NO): NO